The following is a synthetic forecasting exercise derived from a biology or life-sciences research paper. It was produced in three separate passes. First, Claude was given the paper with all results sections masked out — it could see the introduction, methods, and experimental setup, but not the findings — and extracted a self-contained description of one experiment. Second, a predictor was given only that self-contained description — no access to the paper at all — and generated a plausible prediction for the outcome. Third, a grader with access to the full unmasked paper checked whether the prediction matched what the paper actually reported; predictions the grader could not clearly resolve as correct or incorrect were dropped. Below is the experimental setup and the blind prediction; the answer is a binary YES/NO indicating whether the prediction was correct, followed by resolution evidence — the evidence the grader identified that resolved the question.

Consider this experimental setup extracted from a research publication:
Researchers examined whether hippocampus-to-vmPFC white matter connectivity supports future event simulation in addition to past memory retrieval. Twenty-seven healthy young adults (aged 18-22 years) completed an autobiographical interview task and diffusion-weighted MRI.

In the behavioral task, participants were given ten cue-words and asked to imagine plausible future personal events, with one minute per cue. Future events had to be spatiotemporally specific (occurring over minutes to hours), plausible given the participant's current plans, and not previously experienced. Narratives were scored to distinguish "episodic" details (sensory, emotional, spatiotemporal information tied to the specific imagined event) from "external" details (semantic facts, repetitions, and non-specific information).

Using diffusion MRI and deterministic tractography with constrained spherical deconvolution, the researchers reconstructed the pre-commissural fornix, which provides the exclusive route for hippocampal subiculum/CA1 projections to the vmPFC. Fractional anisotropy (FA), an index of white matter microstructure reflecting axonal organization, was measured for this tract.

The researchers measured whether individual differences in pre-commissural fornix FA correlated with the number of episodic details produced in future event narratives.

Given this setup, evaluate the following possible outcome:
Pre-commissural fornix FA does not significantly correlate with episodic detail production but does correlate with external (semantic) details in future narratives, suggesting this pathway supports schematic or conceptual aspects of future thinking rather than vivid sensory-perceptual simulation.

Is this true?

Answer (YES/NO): NO